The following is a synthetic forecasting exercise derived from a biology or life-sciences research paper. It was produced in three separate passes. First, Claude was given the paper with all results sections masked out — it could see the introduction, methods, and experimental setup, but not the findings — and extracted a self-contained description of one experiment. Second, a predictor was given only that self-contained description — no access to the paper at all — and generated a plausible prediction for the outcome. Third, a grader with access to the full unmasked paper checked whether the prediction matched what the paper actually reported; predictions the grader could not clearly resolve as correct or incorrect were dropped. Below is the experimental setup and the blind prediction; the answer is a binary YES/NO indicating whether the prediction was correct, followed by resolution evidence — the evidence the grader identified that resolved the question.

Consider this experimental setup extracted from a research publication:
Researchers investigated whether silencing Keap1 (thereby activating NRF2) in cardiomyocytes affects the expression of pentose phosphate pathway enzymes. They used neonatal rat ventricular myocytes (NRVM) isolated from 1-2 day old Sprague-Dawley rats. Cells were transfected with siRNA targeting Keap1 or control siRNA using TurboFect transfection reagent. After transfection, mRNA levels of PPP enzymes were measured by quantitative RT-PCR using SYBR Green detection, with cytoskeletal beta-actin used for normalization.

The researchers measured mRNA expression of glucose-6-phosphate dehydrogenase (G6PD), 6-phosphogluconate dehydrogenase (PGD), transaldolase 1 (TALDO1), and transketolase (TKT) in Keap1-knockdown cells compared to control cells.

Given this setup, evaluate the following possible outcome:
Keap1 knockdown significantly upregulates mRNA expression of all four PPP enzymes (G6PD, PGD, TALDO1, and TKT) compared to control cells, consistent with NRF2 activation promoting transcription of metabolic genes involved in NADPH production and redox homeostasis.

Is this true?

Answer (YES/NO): NO